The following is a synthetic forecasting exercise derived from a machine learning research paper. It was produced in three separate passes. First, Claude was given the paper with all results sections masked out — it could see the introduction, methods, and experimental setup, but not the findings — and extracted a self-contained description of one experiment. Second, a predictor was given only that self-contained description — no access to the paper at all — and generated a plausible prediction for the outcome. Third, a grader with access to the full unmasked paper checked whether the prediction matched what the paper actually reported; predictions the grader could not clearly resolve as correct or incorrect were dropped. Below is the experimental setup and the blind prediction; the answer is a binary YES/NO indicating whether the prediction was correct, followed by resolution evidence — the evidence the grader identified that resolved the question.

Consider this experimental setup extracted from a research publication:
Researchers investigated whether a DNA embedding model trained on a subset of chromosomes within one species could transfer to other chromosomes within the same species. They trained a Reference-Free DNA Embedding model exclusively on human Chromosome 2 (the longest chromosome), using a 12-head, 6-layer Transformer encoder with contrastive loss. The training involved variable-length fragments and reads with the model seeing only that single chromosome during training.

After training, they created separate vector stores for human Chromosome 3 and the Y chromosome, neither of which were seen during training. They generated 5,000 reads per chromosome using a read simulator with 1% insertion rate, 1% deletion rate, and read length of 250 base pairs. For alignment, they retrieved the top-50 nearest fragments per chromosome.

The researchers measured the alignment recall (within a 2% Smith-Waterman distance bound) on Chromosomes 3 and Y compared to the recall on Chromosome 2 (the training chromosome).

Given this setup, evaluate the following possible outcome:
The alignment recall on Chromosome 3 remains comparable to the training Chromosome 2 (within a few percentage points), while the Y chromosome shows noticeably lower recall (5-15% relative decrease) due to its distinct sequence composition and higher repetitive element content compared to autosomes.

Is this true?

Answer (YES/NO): NO